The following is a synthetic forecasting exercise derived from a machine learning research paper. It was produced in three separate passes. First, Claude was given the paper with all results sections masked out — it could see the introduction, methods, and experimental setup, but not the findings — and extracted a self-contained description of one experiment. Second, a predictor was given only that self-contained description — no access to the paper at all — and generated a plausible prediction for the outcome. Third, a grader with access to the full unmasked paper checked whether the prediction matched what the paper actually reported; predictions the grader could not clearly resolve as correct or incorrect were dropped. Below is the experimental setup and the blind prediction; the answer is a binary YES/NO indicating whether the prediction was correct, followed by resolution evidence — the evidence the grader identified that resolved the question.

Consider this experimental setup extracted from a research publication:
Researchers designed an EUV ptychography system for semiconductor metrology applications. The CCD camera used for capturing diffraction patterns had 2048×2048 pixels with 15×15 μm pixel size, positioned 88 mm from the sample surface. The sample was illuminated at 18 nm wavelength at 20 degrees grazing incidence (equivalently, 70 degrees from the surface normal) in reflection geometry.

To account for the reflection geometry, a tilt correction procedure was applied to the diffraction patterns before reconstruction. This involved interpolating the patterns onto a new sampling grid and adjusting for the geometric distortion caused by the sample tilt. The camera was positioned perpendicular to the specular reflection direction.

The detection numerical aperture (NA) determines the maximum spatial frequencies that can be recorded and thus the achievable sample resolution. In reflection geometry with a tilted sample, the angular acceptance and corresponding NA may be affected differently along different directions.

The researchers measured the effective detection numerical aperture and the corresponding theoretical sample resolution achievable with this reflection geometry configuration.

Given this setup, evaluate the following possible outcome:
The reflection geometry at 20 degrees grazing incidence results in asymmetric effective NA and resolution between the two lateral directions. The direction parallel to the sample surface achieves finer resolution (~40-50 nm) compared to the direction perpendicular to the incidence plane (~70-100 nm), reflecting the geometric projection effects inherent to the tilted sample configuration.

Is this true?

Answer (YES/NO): NO